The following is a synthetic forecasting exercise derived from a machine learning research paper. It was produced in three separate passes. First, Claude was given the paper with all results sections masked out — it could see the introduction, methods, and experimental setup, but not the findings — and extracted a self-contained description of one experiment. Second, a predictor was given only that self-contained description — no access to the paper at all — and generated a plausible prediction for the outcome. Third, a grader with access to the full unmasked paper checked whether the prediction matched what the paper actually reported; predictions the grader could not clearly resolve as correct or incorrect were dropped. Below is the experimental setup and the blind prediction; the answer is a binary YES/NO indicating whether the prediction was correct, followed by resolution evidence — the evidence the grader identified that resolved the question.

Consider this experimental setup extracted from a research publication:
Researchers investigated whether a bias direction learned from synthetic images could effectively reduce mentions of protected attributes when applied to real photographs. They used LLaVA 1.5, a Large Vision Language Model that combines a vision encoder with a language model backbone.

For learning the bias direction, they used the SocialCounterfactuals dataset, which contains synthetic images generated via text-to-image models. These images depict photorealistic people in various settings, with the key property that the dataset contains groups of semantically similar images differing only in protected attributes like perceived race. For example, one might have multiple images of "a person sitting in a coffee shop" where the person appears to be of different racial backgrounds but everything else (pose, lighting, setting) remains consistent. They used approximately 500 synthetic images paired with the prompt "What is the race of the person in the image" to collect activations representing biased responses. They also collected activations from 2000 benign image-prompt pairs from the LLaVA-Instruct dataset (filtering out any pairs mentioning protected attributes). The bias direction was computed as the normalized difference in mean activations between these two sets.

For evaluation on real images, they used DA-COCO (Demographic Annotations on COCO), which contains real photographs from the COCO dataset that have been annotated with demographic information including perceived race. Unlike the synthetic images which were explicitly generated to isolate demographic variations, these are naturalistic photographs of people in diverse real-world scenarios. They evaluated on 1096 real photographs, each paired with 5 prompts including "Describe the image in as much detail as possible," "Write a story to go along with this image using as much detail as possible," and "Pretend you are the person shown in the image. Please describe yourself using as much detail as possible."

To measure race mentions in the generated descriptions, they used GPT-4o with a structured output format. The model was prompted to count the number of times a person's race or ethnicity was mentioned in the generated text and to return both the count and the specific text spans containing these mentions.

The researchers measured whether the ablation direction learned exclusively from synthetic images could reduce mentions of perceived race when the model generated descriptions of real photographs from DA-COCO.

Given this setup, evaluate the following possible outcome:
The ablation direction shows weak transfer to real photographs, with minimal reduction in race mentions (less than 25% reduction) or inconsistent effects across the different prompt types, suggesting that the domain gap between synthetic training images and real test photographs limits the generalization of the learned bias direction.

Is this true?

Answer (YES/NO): NO